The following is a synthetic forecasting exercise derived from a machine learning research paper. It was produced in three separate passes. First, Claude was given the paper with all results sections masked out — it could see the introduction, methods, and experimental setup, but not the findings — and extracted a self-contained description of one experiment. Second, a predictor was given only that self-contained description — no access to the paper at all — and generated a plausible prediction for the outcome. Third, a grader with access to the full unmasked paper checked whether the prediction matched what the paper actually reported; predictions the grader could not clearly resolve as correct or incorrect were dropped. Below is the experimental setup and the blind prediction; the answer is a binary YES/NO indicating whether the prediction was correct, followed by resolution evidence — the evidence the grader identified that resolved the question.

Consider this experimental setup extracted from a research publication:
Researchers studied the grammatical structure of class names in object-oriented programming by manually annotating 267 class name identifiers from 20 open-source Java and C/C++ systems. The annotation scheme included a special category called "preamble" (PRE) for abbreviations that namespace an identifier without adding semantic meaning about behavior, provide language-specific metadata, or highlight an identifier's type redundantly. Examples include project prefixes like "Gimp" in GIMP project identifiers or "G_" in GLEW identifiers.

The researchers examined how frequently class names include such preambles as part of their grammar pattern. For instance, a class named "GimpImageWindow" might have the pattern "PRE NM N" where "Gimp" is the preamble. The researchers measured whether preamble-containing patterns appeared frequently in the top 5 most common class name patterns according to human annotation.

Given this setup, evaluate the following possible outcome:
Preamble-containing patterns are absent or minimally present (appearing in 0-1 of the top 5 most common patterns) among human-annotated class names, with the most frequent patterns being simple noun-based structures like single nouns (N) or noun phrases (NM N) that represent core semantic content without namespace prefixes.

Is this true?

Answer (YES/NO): YES